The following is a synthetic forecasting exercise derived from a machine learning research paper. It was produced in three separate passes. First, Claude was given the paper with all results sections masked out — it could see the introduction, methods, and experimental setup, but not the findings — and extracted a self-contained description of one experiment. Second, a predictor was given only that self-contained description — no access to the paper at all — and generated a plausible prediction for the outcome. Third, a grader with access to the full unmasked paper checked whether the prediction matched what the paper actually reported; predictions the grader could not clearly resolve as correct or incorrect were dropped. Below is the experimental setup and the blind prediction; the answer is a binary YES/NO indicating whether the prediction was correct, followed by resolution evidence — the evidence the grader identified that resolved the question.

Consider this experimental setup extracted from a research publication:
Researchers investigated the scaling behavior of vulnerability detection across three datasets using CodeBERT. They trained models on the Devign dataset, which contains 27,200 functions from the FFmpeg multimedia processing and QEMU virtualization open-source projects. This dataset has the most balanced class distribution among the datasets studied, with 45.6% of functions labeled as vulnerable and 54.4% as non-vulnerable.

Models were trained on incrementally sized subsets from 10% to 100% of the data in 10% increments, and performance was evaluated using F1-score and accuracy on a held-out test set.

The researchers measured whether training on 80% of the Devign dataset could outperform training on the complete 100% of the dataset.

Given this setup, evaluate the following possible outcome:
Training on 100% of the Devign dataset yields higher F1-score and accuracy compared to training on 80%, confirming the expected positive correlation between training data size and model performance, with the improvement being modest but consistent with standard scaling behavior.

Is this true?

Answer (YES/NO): NO